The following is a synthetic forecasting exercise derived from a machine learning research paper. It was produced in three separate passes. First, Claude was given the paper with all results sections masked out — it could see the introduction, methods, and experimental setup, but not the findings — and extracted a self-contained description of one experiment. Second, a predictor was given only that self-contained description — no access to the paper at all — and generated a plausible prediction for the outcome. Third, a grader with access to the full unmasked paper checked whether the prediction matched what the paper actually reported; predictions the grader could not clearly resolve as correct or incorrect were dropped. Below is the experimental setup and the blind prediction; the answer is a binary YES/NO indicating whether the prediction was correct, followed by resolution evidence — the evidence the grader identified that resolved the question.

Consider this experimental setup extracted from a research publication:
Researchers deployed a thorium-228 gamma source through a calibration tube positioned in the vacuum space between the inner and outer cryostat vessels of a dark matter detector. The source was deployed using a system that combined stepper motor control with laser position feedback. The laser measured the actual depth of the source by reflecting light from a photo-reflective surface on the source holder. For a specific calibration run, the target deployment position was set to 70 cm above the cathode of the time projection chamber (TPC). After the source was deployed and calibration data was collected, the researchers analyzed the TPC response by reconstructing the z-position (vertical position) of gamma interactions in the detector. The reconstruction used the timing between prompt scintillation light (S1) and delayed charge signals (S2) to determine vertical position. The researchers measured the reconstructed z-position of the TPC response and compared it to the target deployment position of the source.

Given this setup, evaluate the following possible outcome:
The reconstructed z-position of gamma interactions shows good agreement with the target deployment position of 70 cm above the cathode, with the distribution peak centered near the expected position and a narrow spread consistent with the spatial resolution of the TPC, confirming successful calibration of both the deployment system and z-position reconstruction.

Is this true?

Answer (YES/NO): YES